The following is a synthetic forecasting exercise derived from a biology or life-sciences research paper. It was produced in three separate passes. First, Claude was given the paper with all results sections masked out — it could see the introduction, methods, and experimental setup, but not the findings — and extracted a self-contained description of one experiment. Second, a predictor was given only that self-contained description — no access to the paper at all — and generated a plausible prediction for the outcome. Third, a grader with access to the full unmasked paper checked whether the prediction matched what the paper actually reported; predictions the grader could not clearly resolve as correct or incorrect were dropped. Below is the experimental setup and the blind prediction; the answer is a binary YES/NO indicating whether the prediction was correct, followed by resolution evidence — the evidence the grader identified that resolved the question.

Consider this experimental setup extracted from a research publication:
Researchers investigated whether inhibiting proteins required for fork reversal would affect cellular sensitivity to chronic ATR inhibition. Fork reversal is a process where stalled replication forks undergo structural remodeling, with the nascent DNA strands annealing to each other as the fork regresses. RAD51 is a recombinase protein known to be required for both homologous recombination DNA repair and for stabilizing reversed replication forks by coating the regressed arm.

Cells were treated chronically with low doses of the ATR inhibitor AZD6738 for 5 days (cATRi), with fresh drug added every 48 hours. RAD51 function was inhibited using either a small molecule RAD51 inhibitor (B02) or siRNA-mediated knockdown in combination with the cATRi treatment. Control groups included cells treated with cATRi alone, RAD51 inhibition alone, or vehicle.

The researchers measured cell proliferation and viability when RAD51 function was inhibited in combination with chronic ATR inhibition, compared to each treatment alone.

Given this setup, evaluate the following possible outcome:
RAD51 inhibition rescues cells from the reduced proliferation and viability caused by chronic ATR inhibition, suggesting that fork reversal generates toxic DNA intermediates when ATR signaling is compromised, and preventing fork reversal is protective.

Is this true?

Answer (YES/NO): NO